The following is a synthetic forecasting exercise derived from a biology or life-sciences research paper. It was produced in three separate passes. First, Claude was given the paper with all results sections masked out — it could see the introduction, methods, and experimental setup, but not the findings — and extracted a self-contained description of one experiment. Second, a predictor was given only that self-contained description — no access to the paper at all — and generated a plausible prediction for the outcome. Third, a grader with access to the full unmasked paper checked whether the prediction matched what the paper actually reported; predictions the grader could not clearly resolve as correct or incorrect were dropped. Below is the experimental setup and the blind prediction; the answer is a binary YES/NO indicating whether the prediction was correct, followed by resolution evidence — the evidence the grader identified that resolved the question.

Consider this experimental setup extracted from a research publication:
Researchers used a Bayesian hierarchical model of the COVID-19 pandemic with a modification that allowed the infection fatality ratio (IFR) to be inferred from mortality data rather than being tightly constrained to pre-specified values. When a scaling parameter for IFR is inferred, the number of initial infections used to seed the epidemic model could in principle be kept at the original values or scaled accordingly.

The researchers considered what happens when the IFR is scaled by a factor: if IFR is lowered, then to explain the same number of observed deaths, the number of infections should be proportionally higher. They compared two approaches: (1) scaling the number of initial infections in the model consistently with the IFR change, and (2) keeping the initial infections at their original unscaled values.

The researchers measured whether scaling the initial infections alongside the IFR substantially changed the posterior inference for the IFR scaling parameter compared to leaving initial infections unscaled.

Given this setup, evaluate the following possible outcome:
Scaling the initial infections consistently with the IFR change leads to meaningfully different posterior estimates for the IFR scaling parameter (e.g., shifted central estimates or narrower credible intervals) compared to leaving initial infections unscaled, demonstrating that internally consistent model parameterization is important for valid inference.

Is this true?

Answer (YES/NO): NO